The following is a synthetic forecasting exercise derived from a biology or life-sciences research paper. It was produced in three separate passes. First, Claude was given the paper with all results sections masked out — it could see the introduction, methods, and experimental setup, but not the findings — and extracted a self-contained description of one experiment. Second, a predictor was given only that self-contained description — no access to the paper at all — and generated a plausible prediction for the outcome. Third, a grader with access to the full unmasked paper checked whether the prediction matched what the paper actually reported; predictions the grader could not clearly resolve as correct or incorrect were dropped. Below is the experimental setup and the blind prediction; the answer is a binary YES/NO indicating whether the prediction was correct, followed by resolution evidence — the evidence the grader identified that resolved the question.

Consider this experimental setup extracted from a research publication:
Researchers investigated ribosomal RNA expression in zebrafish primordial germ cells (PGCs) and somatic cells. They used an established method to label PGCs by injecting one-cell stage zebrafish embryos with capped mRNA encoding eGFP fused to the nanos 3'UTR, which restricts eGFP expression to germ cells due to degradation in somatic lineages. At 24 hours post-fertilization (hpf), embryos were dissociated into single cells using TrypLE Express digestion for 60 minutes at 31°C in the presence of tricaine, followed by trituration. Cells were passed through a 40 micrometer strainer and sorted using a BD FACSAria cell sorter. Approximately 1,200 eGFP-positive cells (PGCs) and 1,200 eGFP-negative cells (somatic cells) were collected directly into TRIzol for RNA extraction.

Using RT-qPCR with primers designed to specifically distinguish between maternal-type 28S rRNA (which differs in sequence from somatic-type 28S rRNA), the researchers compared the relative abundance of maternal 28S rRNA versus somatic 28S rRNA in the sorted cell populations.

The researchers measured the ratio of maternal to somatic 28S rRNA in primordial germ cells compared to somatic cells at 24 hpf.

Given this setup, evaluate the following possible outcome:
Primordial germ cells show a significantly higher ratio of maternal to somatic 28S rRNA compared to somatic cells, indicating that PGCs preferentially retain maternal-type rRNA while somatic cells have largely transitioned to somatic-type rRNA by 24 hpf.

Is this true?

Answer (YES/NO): YES